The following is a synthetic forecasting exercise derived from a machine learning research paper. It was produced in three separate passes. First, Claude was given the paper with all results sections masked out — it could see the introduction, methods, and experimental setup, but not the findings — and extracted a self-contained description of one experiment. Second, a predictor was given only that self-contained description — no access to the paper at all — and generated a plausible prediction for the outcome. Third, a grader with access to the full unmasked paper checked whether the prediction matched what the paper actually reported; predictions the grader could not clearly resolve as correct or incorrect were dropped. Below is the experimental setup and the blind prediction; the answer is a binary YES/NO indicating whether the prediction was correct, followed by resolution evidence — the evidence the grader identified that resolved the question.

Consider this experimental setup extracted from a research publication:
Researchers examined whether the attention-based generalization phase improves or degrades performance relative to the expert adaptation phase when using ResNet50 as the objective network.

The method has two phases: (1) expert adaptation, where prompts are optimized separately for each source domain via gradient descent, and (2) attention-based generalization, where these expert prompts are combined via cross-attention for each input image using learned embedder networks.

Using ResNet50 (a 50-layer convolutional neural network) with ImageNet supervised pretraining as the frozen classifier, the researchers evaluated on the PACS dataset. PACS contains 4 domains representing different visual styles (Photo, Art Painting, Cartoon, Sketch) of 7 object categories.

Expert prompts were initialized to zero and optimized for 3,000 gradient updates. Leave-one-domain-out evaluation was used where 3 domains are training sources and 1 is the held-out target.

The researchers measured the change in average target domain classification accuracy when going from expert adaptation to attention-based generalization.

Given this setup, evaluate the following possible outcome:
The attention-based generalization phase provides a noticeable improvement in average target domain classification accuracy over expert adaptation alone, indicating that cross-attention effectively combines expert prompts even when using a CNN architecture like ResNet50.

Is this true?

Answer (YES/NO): NO